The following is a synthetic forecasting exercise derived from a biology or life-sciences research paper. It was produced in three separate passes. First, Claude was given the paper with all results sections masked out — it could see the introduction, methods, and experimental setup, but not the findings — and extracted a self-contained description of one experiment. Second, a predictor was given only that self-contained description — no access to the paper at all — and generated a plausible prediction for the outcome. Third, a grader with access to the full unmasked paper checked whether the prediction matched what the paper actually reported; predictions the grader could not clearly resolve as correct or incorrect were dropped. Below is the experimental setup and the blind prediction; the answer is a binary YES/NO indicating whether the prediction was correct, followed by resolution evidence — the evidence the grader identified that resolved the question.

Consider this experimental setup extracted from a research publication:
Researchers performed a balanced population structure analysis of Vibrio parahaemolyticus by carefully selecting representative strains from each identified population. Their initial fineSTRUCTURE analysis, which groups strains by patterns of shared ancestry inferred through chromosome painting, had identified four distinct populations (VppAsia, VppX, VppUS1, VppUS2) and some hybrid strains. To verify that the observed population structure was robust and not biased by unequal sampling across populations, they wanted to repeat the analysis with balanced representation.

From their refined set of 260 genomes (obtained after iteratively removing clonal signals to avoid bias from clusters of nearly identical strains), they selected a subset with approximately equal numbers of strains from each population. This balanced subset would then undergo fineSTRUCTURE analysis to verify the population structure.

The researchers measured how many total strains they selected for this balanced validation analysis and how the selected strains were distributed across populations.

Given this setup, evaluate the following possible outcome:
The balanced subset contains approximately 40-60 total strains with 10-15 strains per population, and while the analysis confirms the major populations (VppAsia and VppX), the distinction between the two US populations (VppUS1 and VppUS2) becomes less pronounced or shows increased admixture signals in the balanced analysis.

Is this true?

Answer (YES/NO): NO